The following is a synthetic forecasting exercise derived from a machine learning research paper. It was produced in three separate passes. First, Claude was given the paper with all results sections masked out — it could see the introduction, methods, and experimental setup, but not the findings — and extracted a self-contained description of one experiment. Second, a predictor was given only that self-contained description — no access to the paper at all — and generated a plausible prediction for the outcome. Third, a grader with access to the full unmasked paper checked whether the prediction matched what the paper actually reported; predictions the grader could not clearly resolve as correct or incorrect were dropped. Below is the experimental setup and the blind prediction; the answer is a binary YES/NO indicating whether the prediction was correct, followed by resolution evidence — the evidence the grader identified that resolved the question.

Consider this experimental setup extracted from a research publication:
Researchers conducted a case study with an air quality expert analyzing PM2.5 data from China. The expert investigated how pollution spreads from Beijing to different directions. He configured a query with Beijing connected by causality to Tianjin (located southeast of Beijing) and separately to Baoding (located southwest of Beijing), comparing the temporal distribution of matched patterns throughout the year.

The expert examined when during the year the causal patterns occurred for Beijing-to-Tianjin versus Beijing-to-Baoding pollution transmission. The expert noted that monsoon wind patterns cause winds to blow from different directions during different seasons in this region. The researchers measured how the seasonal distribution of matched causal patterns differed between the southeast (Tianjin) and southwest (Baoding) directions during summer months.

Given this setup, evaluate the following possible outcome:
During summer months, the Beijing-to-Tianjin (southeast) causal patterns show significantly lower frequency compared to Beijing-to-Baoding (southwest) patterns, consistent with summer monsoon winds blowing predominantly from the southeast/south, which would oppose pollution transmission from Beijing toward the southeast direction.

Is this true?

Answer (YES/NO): YES